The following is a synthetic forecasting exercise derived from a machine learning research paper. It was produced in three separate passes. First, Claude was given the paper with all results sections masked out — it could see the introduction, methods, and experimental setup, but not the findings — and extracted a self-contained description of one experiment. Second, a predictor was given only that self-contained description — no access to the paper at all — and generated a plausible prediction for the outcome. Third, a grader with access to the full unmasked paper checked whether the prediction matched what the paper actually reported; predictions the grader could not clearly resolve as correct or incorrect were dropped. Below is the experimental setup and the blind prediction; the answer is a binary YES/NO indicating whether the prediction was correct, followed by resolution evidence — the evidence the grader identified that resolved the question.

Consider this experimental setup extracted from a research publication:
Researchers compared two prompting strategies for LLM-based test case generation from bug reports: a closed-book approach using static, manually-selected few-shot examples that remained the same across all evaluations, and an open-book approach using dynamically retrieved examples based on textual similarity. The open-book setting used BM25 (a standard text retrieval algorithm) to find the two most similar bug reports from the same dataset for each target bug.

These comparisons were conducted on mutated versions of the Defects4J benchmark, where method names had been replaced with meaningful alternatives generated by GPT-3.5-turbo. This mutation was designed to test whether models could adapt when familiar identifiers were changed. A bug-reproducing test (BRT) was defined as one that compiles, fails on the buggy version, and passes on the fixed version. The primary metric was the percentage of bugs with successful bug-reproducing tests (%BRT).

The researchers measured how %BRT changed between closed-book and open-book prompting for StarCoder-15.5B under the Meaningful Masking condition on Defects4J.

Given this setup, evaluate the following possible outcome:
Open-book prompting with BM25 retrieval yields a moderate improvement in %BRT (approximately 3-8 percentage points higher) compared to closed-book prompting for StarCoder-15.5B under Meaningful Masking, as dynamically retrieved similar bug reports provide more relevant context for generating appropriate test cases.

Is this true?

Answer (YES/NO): NO